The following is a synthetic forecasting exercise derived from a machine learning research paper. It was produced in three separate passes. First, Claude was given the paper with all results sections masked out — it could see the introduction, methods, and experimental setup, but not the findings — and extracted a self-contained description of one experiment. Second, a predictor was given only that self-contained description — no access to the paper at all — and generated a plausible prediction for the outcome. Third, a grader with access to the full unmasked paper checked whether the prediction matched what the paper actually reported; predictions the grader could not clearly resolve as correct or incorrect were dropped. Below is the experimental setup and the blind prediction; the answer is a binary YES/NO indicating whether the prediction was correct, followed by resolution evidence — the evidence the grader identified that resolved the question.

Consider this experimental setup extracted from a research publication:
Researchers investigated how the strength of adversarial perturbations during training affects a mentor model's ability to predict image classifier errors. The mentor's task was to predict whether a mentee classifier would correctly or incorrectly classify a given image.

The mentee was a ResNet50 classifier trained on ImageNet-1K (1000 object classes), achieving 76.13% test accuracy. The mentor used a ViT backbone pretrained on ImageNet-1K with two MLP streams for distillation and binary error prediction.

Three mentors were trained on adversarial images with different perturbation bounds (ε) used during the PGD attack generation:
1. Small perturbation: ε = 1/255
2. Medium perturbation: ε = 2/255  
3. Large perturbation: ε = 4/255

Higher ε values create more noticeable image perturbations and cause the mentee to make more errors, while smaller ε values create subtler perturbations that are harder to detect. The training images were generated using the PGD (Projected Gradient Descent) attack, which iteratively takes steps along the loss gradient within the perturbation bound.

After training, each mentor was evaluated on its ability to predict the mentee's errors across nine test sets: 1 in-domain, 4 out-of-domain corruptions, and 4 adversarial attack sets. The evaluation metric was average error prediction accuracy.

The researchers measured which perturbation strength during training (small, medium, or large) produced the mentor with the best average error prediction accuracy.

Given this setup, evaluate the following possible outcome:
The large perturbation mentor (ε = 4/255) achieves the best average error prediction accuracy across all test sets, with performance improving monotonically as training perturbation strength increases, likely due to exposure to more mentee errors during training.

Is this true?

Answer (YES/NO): NO